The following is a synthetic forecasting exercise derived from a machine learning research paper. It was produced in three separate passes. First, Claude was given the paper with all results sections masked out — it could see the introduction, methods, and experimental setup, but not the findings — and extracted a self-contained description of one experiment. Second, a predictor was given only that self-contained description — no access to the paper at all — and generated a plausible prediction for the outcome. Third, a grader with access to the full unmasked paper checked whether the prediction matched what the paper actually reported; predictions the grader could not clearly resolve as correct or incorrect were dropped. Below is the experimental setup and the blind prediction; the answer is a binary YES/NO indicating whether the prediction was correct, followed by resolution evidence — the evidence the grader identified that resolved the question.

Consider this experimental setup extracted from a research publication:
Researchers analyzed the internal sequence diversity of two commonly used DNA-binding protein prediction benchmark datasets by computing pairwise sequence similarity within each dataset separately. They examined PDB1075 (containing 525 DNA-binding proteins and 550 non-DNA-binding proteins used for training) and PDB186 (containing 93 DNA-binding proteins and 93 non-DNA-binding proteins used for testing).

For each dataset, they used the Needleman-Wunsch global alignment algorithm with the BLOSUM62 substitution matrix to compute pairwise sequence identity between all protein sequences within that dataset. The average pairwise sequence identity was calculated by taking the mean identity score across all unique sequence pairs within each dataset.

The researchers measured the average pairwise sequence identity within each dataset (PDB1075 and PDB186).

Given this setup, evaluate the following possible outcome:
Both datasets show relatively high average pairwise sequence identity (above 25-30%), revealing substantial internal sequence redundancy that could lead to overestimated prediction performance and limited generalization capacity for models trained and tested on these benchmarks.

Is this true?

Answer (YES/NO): NO